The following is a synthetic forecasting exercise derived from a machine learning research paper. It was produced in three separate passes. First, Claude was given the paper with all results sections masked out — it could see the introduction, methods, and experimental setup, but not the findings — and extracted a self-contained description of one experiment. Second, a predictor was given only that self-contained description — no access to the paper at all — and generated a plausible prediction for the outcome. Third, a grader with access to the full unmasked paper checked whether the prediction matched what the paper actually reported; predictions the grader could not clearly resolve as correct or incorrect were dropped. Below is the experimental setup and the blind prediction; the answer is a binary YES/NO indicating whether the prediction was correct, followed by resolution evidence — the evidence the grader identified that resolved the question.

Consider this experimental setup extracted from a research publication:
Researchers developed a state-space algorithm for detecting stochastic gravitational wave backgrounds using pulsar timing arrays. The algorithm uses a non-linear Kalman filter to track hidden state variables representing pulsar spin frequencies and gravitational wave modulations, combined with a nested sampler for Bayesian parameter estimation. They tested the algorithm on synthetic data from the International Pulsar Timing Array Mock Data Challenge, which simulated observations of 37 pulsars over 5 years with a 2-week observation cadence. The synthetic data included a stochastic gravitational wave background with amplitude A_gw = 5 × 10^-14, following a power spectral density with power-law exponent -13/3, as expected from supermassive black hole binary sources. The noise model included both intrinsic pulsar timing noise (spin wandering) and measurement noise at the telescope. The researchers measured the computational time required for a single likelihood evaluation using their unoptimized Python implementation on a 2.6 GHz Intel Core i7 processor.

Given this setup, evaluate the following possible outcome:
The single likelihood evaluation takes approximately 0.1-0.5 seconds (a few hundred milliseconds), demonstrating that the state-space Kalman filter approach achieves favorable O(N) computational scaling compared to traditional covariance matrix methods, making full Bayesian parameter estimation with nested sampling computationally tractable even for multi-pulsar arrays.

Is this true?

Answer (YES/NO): NO